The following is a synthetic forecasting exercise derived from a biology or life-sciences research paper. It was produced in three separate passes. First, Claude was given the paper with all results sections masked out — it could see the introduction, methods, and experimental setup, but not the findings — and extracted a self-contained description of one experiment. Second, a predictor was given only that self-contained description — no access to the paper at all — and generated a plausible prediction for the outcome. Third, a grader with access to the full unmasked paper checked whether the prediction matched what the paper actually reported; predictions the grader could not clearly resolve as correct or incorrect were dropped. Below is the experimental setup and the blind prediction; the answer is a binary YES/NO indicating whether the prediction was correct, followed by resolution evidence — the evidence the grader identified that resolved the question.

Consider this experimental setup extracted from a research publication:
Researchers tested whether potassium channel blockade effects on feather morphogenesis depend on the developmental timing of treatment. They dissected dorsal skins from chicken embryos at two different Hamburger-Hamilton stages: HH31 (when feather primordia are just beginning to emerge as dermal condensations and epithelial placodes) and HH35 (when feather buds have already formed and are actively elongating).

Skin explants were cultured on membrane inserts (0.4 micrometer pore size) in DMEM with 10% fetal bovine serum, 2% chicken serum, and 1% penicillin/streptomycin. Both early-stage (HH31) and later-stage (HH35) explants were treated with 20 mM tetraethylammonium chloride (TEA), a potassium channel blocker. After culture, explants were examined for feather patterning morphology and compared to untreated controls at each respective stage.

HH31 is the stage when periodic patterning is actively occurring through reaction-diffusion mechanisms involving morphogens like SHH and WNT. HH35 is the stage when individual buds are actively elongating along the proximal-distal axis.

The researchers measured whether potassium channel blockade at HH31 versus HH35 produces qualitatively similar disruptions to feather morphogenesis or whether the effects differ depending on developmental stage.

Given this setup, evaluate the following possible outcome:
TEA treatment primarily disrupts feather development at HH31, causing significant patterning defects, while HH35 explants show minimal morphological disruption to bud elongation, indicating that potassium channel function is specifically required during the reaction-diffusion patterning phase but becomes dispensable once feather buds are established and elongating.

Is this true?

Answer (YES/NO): NO